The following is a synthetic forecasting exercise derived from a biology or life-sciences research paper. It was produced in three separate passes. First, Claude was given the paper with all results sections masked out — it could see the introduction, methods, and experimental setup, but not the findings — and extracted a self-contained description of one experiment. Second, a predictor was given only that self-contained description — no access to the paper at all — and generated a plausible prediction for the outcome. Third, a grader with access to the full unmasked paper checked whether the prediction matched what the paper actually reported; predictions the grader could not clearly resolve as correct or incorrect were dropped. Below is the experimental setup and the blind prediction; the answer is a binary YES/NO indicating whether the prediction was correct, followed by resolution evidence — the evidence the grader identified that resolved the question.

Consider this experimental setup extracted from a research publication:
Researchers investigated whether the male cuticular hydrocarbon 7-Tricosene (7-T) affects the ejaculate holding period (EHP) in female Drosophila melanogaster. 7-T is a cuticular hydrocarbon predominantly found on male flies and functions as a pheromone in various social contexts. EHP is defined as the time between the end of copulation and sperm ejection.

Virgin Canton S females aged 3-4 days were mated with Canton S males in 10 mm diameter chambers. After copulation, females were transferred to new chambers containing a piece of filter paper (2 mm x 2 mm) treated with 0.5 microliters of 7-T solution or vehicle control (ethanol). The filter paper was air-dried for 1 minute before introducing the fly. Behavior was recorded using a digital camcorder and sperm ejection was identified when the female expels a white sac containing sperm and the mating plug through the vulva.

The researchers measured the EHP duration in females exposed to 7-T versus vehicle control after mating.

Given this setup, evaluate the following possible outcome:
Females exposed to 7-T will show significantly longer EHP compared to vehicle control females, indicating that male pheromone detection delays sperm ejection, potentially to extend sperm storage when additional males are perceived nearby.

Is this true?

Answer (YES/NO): NO